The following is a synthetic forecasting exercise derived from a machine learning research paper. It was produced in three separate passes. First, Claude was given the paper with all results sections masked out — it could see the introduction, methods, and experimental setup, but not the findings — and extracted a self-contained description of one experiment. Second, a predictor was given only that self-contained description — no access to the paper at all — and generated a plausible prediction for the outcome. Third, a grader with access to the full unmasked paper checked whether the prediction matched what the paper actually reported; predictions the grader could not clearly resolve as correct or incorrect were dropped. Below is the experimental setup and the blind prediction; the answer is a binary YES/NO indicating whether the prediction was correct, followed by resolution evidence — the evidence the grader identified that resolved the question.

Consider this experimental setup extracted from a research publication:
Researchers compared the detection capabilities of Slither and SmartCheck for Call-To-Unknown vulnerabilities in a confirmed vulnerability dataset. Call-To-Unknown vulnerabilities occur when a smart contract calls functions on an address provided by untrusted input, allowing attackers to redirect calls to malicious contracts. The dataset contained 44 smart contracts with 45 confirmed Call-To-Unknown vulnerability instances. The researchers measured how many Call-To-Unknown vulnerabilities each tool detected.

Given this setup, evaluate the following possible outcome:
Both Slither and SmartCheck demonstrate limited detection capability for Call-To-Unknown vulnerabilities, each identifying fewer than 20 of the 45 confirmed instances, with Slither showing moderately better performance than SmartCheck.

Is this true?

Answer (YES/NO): NO